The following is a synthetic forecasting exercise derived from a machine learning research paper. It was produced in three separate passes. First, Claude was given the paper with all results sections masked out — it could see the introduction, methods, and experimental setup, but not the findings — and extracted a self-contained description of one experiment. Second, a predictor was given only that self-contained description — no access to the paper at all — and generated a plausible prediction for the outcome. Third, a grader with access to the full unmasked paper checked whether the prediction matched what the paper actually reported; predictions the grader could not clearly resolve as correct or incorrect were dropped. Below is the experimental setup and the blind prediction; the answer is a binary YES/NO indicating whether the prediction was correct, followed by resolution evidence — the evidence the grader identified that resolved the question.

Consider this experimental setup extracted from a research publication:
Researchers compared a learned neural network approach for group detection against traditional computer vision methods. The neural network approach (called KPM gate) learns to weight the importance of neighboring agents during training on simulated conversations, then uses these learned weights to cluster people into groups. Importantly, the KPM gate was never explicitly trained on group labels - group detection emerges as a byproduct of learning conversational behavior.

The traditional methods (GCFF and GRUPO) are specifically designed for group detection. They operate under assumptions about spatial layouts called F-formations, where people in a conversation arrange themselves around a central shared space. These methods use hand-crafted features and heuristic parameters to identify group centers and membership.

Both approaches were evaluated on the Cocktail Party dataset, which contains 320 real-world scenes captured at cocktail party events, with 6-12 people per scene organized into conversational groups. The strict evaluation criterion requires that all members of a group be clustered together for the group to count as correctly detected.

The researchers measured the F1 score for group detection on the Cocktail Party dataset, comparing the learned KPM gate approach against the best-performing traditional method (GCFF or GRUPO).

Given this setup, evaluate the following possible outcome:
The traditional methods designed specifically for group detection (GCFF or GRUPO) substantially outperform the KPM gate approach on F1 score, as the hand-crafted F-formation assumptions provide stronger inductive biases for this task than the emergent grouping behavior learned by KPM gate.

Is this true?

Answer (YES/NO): NO